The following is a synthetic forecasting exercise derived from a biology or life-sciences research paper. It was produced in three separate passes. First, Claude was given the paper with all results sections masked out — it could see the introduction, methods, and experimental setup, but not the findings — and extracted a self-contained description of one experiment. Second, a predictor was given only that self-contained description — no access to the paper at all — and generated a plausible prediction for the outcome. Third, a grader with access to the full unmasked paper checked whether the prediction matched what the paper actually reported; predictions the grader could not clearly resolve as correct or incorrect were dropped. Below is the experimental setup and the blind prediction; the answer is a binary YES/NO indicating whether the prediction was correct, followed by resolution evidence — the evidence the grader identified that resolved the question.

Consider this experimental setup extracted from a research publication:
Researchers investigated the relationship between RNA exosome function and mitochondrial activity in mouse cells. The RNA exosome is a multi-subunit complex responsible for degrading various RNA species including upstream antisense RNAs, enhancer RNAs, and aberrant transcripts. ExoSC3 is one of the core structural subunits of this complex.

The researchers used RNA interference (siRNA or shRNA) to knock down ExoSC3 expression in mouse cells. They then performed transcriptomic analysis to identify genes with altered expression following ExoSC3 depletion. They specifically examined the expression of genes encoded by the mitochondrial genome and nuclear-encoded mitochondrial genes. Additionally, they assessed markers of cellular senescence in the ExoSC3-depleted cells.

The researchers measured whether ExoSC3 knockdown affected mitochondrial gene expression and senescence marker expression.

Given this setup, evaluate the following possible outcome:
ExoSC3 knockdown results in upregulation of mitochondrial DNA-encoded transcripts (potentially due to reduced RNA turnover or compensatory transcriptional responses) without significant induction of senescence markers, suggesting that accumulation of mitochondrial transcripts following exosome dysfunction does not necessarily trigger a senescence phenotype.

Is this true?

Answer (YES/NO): NO